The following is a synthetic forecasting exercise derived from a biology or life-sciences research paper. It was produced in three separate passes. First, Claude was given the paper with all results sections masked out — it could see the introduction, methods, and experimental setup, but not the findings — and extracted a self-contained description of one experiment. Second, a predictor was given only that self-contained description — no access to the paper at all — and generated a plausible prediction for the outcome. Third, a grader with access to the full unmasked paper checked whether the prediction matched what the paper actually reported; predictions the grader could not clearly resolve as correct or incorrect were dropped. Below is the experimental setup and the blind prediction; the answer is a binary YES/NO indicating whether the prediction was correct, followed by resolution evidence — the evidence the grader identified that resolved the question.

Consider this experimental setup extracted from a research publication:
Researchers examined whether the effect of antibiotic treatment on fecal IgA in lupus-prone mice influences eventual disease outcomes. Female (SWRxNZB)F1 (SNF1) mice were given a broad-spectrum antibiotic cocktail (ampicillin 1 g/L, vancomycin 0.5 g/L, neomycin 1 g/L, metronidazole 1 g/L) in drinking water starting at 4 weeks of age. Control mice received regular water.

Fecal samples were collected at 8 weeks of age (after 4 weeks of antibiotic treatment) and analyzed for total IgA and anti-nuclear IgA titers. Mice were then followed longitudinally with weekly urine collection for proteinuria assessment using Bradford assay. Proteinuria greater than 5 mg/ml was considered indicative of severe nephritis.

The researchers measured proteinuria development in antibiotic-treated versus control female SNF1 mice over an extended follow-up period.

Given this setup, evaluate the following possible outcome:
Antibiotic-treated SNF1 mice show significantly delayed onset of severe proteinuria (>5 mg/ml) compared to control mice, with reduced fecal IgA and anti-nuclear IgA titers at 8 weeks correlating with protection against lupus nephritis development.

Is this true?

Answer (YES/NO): YES